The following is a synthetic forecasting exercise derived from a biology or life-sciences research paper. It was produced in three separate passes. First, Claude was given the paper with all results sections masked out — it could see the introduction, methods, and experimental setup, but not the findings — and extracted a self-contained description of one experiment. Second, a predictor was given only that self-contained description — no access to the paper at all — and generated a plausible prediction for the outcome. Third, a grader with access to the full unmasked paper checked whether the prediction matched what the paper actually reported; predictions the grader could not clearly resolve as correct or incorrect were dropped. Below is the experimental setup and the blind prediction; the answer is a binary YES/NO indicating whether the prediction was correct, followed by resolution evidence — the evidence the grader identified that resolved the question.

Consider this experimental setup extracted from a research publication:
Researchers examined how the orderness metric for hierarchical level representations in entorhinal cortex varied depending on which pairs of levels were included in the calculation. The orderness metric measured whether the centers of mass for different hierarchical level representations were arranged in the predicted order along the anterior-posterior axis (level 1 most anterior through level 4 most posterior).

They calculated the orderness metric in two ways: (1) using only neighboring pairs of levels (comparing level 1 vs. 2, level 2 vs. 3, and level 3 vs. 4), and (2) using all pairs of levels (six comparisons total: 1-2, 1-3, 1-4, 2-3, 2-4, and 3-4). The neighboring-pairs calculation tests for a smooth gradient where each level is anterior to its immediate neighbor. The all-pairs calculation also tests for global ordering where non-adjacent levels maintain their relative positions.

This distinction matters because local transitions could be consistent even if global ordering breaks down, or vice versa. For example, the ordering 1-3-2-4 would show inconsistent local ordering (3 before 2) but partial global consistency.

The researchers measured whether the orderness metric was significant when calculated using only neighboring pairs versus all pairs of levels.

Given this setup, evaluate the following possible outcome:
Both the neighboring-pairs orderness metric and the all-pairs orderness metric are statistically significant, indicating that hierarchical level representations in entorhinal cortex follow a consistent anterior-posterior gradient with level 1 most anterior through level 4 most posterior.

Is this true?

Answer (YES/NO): YES